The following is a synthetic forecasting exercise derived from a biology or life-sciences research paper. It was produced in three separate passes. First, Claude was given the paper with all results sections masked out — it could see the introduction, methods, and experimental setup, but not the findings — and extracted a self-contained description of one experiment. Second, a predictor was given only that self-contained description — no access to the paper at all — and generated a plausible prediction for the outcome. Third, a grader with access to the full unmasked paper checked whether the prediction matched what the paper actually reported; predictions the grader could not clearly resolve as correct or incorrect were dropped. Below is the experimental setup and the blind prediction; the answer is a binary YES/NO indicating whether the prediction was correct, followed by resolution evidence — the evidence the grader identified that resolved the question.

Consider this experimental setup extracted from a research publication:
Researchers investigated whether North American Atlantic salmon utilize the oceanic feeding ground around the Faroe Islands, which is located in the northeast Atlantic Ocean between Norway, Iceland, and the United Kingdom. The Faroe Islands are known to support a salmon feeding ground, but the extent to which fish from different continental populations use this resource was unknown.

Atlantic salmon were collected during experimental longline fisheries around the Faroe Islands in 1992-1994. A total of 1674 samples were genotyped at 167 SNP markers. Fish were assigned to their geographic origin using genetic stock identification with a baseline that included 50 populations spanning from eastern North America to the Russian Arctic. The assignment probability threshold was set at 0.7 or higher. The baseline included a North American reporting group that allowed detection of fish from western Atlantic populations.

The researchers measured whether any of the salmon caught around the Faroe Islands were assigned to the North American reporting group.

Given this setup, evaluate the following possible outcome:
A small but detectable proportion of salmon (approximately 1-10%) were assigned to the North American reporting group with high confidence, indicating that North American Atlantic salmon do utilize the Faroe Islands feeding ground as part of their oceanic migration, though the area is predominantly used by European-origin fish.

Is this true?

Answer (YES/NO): YES